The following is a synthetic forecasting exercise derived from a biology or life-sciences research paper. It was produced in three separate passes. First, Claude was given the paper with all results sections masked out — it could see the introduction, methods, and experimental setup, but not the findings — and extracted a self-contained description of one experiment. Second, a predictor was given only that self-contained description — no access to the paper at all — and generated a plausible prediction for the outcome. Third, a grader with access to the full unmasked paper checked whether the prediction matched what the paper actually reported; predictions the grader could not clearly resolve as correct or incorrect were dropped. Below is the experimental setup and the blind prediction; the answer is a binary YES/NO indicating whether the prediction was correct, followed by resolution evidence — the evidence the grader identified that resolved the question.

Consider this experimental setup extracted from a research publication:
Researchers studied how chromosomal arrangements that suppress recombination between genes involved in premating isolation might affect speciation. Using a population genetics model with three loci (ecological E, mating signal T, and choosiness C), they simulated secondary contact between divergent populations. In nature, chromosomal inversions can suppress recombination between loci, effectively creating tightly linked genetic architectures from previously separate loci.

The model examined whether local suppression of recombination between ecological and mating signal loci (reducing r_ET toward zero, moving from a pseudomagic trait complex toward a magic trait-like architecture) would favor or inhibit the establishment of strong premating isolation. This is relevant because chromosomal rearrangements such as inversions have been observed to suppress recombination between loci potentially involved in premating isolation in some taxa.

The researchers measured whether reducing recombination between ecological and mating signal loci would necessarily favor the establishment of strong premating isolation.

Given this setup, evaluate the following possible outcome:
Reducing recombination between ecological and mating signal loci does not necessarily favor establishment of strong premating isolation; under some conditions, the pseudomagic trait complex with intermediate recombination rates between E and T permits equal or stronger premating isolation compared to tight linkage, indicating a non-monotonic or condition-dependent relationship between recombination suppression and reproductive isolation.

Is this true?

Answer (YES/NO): YES